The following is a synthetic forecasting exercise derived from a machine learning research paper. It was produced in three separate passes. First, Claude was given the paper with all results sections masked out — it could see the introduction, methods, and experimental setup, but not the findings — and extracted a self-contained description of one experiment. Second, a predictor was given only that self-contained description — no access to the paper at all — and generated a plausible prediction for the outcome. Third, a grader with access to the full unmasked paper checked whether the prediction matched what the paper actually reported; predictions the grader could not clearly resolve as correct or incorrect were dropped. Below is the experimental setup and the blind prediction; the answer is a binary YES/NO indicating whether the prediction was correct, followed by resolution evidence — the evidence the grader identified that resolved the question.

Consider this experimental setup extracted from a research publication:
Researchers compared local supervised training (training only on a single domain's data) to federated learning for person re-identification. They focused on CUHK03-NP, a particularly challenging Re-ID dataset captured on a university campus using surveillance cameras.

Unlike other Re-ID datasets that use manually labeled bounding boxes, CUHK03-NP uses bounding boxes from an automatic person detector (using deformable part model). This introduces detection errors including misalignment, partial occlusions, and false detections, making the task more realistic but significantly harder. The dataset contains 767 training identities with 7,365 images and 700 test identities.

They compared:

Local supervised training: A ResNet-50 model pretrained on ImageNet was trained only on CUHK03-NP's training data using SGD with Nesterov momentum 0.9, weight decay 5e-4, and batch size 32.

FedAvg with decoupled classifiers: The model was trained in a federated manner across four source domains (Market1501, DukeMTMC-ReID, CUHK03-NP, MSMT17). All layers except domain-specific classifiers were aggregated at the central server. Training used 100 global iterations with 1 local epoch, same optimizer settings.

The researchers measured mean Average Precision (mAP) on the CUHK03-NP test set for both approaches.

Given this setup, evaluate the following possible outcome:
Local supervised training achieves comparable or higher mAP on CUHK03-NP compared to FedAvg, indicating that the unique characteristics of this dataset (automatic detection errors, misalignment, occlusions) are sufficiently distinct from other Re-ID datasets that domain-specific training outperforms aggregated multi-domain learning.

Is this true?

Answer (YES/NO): YES